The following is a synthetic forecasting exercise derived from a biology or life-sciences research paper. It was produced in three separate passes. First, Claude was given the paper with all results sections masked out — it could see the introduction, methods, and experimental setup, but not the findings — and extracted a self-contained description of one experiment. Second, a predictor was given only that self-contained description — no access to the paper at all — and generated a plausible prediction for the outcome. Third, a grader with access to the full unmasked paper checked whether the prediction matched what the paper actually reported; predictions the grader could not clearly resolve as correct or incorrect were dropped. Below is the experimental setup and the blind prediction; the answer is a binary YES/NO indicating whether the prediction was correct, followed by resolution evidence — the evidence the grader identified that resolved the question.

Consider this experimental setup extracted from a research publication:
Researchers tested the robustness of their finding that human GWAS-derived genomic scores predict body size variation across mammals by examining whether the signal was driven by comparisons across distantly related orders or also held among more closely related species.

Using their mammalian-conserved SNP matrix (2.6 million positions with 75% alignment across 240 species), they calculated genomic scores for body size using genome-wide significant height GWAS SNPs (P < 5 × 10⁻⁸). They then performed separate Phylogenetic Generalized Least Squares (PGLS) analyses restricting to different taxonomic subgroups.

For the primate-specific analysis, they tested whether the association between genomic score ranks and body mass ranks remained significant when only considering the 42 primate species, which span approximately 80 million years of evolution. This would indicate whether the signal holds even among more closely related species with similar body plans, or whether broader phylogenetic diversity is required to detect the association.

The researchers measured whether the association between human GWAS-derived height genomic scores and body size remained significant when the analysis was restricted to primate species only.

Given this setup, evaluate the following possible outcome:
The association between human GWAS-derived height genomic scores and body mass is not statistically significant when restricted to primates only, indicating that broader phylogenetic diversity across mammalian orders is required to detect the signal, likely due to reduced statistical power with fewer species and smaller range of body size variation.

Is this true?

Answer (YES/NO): YES